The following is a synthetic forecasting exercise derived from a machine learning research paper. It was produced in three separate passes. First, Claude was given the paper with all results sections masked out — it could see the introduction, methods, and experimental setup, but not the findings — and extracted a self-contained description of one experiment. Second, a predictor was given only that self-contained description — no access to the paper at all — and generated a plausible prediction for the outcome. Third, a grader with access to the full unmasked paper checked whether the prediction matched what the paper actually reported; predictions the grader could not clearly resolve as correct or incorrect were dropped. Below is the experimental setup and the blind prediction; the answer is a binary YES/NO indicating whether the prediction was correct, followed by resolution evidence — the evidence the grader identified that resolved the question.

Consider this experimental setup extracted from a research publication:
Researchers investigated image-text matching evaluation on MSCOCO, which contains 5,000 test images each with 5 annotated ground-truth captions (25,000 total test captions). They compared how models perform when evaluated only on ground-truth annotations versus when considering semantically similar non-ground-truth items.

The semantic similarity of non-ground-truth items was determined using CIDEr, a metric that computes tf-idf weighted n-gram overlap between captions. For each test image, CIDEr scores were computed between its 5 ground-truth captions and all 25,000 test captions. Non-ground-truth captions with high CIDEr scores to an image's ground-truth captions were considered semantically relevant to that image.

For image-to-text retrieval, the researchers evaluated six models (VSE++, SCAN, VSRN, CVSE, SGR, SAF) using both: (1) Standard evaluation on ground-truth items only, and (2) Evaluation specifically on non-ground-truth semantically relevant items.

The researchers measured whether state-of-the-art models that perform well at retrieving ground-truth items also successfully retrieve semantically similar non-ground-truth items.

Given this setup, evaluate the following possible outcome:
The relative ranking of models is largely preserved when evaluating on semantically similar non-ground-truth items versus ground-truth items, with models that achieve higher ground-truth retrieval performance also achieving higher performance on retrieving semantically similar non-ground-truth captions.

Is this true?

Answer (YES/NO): NO